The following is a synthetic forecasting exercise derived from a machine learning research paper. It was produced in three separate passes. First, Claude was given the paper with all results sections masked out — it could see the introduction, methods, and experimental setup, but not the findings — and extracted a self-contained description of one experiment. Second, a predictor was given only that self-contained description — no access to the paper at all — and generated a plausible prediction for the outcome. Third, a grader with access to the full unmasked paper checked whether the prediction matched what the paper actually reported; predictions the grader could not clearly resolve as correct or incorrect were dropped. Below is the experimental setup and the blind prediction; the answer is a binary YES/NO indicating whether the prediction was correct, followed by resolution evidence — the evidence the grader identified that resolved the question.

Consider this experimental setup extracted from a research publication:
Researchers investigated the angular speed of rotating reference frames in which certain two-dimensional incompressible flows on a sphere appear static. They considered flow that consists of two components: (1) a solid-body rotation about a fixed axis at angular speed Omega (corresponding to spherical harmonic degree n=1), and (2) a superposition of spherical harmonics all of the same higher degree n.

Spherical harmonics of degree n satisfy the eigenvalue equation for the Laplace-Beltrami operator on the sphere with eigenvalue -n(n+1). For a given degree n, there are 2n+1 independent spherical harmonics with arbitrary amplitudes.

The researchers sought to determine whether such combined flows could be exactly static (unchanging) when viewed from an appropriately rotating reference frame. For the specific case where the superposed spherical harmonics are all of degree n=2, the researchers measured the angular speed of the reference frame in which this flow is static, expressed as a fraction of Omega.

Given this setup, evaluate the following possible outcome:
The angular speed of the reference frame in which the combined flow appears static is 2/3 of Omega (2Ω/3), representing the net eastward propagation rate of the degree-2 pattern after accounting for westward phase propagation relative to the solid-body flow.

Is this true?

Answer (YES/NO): YES